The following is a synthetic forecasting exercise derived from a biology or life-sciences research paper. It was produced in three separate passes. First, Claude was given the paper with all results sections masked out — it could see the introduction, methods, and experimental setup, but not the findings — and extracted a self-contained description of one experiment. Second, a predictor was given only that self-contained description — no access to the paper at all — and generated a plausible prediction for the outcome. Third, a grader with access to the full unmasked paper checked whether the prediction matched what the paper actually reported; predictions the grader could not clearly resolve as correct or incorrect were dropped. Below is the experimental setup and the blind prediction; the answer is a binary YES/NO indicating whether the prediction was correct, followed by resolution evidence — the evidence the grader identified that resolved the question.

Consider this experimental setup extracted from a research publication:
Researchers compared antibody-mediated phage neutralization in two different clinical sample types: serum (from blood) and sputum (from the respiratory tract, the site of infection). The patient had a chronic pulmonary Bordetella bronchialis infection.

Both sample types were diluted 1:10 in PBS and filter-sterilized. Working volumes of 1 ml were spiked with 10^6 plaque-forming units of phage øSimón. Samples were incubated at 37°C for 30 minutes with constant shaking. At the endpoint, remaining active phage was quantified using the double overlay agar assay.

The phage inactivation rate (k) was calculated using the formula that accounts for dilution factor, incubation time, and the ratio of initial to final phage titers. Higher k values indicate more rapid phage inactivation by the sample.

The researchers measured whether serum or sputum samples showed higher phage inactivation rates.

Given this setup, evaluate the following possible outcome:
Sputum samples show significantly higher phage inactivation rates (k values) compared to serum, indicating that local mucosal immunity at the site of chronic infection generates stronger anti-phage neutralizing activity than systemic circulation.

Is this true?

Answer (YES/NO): NO